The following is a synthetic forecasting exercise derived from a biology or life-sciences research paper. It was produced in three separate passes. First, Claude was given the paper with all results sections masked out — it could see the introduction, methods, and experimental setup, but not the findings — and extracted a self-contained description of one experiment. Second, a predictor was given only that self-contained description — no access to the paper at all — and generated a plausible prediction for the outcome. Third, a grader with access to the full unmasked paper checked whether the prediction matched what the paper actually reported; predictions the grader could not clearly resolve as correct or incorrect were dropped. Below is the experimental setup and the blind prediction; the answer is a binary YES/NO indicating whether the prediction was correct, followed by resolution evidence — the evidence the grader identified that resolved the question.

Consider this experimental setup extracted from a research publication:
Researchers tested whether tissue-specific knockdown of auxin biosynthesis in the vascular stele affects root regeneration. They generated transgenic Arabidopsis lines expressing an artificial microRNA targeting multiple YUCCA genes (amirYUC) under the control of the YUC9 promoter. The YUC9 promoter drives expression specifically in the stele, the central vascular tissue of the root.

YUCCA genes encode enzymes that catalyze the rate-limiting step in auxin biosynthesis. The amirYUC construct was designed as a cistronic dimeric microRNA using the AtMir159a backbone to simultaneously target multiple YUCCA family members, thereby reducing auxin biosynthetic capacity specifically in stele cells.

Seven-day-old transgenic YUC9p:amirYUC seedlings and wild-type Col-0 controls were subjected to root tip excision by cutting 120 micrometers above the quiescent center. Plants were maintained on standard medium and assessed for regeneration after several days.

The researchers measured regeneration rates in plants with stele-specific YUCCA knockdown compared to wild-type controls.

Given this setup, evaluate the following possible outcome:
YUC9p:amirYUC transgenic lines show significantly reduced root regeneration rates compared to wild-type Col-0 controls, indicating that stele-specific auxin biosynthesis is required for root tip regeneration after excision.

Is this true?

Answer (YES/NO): NO